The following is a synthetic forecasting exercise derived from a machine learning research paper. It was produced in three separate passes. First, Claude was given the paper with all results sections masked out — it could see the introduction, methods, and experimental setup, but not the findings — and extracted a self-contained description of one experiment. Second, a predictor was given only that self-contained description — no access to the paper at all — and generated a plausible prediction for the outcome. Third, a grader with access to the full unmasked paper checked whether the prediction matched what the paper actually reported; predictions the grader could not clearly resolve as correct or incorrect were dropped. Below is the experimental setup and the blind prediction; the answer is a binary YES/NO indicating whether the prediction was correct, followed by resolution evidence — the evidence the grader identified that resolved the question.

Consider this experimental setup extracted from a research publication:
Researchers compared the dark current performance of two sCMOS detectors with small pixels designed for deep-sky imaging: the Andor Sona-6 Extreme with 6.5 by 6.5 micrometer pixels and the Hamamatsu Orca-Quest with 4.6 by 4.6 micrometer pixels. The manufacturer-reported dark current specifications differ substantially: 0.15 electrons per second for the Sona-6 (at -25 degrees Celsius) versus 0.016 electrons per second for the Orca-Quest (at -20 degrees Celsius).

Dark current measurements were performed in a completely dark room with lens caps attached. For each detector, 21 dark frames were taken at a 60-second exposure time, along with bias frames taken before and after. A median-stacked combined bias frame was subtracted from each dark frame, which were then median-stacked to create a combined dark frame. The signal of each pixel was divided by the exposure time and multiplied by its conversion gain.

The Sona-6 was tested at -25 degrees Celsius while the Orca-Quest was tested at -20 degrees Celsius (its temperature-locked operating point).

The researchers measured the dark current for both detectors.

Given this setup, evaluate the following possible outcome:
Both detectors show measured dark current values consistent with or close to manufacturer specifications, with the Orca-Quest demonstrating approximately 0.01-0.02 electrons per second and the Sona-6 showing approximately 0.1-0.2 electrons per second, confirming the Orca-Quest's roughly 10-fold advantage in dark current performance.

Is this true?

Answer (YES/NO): NO